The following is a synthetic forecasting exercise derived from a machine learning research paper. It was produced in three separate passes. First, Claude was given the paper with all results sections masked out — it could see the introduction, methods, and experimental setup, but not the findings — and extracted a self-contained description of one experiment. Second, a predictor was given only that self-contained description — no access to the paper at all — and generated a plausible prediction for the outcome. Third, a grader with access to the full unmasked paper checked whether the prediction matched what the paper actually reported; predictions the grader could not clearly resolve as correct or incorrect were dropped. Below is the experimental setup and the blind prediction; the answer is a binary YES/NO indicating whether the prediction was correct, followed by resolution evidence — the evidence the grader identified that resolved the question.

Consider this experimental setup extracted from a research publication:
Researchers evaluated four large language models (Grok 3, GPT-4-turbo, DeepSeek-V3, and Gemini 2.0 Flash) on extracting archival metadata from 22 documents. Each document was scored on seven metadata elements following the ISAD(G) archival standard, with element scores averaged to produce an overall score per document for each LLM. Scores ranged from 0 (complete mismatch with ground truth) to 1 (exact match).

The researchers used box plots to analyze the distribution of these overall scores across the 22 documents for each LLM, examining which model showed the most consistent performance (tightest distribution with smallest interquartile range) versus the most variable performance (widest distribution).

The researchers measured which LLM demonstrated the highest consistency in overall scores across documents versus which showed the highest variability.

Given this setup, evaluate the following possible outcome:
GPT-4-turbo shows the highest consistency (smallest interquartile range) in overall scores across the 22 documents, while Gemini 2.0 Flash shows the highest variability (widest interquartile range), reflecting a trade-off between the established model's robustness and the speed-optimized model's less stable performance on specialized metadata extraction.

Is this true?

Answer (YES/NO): NO